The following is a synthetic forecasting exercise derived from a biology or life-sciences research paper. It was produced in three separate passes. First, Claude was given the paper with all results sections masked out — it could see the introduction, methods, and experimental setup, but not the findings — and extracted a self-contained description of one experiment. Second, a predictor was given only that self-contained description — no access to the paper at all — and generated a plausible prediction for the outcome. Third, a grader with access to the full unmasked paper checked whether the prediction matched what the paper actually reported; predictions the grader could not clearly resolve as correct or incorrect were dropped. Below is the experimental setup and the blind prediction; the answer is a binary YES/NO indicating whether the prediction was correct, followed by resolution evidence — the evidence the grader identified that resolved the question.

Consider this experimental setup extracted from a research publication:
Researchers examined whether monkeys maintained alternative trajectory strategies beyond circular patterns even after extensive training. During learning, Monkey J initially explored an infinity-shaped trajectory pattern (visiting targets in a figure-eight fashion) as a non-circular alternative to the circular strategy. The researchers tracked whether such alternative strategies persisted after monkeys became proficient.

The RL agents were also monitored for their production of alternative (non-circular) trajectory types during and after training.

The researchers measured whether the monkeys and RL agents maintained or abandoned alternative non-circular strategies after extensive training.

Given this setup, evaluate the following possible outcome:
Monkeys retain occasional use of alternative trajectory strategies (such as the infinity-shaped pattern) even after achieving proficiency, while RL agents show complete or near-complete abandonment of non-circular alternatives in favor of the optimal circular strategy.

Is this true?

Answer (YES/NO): YES